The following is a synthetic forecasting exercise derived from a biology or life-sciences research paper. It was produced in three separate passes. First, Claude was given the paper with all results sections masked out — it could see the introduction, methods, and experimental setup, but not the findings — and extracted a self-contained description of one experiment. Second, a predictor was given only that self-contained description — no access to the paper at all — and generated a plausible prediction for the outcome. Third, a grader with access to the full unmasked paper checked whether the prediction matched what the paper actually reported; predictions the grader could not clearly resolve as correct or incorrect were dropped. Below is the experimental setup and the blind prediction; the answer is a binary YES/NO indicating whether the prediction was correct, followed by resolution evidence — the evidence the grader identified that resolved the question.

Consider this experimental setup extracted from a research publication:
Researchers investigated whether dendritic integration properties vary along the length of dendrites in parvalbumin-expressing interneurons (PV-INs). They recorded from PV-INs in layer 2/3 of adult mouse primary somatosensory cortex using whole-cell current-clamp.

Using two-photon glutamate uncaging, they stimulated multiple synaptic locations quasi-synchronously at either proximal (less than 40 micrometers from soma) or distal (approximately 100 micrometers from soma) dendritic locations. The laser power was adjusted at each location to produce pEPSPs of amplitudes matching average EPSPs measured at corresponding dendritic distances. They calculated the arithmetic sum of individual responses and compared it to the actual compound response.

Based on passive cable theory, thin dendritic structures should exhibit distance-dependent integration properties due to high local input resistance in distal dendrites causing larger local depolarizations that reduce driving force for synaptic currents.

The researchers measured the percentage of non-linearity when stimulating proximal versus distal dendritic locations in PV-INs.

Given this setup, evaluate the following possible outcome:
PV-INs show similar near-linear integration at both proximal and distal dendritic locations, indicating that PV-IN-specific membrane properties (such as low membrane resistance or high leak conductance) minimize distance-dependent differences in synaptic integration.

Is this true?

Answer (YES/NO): NO